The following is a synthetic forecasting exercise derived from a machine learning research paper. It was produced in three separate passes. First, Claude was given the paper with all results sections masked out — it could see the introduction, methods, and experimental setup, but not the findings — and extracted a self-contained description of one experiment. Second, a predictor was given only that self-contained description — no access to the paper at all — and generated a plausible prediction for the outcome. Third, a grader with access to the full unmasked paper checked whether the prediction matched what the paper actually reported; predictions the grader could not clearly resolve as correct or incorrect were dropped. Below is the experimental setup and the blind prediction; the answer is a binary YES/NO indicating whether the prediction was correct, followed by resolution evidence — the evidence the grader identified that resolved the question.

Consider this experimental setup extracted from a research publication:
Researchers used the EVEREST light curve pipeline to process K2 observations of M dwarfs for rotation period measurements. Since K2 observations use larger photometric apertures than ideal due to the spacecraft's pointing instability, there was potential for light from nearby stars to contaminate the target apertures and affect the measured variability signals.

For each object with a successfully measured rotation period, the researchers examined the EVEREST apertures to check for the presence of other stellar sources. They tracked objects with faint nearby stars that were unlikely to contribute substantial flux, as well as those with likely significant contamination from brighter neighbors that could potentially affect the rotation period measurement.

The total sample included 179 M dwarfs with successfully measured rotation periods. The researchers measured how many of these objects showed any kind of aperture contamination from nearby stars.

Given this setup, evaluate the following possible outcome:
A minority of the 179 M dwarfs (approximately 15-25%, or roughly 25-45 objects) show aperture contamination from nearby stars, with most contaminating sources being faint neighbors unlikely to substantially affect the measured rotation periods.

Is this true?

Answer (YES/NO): NO